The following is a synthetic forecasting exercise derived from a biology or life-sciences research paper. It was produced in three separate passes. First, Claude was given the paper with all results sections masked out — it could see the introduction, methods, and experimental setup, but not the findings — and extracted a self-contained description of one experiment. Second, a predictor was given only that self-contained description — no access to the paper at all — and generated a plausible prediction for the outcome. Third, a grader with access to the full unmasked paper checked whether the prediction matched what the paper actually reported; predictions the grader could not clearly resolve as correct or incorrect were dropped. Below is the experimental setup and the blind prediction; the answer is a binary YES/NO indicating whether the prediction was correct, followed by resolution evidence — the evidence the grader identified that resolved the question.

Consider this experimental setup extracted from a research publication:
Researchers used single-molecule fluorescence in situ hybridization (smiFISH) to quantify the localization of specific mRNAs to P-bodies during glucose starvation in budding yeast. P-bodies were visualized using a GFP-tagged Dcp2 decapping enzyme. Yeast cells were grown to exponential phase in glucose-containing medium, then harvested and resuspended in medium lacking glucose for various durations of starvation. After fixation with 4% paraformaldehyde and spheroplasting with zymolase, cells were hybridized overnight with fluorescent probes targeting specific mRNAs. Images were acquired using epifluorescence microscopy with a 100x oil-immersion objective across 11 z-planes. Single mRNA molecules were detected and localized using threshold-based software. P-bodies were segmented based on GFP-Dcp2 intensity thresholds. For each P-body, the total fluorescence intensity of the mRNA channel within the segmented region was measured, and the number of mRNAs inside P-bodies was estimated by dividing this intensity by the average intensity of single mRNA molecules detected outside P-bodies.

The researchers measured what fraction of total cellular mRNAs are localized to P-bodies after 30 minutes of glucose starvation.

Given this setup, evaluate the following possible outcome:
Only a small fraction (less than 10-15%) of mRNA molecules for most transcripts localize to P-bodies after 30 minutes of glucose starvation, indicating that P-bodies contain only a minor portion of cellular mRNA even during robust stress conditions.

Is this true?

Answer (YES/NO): YES